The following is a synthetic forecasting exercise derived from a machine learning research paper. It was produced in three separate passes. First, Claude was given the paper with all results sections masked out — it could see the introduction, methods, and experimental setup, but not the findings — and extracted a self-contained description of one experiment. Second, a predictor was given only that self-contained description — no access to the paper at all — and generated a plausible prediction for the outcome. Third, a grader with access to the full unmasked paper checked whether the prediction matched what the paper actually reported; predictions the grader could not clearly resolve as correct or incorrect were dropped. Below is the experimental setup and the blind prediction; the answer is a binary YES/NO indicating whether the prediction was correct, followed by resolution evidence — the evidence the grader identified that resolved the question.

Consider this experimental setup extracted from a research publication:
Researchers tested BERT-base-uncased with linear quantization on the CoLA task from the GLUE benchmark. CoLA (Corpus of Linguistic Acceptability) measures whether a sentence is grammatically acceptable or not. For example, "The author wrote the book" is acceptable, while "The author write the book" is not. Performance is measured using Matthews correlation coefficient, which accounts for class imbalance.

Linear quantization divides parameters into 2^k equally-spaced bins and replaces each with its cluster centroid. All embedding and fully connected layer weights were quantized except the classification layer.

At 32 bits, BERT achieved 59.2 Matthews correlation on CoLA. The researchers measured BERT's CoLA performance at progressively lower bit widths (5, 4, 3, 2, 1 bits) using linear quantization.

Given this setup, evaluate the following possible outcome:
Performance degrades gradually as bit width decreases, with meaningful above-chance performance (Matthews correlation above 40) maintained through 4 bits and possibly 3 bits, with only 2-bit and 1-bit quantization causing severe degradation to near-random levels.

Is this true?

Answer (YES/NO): NO